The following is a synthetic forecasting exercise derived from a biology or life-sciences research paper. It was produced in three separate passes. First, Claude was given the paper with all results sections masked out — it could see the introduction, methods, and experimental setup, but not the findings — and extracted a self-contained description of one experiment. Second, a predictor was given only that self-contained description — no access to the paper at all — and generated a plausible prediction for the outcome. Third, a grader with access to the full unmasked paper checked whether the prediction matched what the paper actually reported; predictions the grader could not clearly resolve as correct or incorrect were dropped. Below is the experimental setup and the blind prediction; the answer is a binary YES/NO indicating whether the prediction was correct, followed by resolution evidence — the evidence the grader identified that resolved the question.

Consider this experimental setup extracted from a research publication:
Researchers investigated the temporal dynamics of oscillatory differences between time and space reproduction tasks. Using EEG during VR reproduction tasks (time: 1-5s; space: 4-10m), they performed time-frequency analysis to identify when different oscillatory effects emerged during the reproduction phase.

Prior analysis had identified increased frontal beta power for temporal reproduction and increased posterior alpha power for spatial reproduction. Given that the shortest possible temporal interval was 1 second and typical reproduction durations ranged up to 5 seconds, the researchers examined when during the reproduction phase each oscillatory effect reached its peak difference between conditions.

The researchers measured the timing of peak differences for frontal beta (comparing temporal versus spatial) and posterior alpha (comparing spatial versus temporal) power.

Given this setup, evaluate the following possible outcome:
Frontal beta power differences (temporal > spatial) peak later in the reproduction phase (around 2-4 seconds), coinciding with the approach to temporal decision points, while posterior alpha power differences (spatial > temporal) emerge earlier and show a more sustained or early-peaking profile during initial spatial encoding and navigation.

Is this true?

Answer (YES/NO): NO